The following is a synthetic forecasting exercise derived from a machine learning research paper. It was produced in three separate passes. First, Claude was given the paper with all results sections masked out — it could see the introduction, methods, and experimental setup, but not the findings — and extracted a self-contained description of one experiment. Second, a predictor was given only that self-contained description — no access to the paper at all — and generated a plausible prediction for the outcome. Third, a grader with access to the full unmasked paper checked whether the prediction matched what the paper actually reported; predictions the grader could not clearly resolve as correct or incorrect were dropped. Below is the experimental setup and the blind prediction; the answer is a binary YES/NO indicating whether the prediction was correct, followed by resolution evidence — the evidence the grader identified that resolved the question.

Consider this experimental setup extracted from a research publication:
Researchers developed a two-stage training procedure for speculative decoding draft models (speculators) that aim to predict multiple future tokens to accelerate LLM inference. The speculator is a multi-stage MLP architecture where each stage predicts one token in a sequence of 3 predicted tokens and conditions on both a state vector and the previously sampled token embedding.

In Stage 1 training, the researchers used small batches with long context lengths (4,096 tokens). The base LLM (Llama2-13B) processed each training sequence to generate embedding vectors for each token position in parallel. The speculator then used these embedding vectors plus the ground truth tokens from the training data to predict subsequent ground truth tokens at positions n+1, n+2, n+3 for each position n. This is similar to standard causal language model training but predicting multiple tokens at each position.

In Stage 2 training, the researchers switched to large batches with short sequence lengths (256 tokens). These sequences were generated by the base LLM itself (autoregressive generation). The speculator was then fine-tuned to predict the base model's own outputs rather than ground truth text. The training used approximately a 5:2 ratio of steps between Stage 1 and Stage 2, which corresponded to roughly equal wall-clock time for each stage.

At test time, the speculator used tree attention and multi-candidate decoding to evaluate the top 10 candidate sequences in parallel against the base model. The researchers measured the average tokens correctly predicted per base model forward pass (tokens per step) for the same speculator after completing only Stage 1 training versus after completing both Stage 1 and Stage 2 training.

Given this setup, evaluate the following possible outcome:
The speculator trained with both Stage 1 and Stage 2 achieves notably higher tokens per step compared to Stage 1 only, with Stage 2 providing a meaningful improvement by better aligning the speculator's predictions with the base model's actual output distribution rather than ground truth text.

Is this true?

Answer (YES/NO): YES